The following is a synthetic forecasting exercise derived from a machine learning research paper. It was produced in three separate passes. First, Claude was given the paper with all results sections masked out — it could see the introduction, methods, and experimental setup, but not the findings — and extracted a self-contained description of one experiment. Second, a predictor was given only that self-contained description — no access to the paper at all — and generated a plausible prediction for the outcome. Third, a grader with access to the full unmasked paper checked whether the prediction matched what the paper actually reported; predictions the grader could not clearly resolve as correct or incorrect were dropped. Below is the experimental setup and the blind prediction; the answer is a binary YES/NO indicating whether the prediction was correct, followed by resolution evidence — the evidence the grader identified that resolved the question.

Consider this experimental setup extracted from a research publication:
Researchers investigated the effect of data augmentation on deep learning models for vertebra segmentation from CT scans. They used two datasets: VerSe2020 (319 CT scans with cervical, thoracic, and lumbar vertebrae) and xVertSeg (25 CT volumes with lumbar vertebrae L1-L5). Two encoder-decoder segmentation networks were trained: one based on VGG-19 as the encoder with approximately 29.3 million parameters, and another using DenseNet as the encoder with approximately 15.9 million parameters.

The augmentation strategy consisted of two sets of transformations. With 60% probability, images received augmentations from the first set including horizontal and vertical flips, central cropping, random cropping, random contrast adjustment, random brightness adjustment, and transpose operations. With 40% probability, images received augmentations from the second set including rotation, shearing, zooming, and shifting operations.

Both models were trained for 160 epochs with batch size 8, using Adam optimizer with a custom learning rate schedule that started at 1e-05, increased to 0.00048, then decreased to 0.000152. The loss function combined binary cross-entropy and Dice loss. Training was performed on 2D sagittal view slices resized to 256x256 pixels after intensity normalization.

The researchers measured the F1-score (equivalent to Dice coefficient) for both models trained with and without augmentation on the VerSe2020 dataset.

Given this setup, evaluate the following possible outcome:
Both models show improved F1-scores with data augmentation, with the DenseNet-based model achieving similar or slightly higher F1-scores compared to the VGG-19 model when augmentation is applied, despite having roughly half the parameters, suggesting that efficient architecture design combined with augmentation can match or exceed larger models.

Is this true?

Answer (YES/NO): NO